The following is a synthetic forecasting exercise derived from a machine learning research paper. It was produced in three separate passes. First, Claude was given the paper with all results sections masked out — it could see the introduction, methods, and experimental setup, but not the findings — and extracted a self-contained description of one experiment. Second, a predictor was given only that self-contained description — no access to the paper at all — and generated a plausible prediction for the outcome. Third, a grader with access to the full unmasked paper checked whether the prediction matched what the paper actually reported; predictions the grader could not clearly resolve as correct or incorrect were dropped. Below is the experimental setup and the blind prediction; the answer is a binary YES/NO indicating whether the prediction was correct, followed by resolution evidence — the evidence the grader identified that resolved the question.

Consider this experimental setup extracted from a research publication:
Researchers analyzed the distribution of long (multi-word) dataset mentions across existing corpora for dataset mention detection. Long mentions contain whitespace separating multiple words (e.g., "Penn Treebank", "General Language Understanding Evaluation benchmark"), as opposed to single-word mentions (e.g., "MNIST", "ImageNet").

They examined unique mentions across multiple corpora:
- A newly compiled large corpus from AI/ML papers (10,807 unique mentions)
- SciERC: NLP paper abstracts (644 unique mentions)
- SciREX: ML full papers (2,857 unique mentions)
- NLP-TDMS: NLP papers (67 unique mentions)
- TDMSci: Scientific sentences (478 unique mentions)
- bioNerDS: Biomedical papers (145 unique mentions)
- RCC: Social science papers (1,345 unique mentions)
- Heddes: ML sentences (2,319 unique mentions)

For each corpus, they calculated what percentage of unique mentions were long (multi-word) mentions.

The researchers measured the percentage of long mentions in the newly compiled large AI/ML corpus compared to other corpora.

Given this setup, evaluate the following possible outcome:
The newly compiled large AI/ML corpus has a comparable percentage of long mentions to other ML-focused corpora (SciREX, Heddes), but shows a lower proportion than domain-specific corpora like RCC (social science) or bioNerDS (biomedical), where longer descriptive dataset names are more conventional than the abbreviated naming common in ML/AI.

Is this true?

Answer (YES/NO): NO